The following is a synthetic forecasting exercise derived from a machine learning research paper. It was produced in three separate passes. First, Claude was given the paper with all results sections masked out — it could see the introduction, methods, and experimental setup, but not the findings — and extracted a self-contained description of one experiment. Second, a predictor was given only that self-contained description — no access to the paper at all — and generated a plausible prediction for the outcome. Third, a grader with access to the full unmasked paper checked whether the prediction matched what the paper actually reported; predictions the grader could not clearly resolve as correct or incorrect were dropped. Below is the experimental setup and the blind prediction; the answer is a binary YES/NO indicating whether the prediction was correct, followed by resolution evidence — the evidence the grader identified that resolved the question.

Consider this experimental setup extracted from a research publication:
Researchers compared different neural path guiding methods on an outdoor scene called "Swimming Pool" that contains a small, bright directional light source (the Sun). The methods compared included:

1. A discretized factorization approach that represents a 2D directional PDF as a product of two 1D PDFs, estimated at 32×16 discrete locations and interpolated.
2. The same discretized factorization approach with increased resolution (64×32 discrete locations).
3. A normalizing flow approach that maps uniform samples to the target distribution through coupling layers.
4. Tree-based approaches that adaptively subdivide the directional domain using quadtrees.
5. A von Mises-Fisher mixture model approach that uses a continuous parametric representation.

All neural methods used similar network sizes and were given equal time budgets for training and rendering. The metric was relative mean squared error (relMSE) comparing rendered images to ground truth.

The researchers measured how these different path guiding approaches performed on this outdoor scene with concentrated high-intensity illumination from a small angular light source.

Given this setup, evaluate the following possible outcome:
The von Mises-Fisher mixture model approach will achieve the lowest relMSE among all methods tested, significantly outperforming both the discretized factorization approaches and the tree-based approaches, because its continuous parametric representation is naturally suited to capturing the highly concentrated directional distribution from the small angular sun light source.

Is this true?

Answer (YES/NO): NO